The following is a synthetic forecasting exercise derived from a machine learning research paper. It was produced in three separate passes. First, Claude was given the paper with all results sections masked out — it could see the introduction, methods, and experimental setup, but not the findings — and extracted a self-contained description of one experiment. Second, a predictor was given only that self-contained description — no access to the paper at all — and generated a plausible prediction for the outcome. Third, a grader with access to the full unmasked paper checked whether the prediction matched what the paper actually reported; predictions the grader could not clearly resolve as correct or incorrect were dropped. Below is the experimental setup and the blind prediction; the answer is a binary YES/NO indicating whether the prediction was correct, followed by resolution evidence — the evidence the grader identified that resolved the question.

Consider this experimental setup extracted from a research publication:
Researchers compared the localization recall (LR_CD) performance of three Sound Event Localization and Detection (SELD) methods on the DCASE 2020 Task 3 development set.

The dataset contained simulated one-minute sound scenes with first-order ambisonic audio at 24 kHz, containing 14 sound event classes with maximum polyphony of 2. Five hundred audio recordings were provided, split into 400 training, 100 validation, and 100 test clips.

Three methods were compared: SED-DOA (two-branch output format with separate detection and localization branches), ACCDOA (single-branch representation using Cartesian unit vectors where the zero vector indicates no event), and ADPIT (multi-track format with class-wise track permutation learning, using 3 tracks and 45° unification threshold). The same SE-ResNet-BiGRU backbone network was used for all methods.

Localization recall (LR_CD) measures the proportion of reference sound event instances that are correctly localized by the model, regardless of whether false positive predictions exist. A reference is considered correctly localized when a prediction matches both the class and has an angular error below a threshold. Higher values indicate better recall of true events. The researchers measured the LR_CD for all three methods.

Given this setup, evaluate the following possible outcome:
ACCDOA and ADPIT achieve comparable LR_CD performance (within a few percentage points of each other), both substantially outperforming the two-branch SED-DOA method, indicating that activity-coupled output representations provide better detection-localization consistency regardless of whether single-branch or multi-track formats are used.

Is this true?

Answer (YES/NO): YES